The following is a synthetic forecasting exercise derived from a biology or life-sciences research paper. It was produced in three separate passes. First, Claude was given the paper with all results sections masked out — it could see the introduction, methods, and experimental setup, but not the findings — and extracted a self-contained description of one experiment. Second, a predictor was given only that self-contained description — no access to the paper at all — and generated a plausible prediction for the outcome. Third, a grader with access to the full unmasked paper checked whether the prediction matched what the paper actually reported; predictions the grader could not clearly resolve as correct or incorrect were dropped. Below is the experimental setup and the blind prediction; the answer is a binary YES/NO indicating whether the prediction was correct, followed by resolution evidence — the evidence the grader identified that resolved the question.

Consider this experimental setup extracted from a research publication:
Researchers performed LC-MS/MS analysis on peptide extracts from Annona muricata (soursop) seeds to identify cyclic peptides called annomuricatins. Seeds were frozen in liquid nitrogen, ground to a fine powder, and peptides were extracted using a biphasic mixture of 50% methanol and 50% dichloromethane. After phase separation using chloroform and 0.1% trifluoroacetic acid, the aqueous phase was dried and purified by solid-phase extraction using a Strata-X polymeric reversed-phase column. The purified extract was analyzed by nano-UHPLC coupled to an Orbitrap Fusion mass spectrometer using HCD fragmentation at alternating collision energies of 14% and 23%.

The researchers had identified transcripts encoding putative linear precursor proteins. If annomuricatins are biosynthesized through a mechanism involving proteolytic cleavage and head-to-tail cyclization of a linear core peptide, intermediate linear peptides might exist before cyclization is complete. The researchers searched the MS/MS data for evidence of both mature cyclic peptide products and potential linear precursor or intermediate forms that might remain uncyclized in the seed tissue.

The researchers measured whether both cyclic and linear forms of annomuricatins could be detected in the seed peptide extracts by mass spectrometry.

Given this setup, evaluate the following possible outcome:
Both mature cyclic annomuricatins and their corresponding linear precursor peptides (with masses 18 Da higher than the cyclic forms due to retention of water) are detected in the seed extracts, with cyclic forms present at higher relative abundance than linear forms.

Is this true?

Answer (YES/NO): NO